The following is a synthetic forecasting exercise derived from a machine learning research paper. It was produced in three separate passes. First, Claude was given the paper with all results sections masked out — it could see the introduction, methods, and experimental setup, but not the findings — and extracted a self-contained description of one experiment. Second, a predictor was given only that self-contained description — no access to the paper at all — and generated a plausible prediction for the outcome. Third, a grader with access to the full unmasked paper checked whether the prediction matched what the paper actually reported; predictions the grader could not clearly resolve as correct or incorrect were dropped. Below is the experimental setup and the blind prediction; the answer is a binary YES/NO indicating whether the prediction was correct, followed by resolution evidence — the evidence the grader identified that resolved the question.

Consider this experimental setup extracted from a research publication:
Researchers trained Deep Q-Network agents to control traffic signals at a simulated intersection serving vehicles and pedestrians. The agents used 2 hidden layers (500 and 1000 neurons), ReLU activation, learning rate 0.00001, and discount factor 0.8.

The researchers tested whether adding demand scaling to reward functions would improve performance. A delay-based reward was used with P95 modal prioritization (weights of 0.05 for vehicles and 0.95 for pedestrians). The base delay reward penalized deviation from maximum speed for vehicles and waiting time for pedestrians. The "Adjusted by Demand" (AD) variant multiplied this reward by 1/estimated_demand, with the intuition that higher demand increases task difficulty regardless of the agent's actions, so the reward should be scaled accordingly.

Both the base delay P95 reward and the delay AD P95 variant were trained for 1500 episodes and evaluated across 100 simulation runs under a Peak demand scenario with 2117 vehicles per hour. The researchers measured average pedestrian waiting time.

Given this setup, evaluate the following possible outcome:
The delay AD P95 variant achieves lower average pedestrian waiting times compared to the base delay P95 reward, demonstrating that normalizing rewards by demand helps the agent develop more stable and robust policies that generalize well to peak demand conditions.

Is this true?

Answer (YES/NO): NO